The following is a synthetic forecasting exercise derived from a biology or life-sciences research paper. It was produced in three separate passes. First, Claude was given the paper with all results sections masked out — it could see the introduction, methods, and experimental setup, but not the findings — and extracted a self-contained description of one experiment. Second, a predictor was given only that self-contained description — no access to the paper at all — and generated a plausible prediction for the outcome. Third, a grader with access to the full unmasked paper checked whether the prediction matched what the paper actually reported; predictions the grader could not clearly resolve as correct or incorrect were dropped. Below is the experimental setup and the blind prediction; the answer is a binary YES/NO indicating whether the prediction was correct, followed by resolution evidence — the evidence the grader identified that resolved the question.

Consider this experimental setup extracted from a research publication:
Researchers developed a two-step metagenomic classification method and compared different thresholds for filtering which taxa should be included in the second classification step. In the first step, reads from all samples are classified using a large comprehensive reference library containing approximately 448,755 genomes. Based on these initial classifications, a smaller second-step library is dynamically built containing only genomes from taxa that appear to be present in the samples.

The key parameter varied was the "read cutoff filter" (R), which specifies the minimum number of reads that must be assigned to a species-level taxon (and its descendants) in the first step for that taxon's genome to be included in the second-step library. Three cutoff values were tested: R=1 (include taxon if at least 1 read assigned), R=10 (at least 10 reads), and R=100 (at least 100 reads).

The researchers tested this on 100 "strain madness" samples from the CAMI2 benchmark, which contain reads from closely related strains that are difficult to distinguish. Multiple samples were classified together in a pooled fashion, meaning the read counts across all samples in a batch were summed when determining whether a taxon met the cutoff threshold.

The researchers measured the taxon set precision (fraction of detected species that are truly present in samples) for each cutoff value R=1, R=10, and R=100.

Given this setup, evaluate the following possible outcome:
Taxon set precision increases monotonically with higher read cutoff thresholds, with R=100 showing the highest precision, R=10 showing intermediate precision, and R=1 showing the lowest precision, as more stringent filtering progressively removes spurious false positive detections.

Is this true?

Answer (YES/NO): YES